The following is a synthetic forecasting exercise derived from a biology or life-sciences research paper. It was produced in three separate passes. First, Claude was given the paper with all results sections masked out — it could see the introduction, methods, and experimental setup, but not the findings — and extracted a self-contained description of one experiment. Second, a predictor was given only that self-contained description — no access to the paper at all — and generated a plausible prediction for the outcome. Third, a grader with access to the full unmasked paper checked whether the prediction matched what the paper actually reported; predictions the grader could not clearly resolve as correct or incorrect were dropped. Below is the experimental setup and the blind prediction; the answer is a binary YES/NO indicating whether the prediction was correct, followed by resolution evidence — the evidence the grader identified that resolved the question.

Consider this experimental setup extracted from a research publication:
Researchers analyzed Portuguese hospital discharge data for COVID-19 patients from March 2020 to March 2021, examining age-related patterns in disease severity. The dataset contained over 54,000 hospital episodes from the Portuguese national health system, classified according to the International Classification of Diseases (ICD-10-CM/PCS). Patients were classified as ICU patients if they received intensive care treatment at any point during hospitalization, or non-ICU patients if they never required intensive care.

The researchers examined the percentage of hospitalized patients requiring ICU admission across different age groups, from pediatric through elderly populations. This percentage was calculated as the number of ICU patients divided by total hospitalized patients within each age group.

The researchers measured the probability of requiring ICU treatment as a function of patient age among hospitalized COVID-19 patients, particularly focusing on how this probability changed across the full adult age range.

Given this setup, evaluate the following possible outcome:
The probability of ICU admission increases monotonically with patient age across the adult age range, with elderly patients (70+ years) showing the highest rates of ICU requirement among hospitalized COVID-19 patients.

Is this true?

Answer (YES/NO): NO